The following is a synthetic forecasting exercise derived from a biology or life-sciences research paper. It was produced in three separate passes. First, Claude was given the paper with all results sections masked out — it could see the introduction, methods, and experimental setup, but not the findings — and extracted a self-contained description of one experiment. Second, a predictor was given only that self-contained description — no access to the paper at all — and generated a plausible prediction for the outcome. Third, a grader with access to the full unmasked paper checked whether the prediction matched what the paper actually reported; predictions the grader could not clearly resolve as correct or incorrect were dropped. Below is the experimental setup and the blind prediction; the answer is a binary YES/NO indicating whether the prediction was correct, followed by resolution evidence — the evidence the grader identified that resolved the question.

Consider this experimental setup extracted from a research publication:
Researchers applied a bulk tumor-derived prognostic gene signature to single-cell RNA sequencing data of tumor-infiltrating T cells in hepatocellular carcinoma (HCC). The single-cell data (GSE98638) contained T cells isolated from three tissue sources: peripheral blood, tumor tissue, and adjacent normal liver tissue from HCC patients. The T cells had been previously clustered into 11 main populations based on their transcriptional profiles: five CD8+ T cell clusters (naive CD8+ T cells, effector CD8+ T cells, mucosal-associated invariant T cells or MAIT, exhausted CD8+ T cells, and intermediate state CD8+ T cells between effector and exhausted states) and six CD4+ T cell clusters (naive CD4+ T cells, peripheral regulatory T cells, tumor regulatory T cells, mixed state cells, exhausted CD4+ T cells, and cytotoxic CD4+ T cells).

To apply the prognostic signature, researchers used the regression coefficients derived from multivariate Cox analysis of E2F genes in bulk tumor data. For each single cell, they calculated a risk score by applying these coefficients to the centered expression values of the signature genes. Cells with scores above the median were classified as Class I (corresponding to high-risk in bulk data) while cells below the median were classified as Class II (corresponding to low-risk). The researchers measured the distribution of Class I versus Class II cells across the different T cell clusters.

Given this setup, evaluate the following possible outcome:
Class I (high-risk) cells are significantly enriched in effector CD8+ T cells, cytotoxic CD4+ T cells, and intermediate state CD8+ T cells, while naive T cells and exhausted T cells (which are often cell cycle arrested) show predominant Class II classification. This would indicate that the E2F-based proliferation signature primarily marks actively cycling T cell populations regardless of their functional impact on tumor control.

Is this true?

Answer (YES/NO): NO